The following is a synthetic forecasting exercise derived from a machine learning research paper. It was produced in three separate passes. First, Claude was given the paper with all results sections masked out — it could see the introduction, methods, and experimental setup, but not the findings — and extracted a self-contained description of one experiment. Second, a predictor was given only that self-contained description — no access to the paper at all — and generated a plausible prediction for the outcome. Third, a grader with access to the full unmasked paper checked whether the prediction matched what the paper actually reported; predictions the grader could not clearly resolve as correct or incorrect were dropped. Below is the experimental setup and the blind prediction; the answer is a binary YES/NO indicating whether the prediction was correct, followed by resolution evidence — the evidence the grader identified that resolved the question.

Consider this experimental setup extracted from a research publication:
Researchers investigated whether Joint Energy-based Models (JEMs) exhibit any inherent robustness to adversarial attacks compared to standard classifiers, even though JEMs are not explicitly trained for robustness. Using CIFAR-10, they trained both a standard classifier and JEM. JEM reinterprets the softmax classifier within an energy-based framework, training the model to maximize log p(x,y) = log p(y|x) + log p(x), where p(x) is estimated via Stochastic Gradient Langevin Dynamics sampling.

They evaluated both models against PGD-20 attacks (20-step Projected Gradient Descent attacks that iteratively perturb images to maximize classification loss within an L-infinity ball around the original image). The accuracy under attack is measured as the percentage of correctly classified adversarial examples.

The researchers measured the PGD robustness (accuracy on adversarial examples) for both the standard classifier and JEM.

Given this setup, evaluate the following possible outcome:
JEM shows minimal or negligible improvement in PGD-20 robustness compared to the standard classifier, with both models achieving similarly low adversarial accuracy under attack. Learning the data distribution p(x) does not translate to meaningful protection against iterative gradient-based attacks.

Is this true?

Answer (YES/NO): NO